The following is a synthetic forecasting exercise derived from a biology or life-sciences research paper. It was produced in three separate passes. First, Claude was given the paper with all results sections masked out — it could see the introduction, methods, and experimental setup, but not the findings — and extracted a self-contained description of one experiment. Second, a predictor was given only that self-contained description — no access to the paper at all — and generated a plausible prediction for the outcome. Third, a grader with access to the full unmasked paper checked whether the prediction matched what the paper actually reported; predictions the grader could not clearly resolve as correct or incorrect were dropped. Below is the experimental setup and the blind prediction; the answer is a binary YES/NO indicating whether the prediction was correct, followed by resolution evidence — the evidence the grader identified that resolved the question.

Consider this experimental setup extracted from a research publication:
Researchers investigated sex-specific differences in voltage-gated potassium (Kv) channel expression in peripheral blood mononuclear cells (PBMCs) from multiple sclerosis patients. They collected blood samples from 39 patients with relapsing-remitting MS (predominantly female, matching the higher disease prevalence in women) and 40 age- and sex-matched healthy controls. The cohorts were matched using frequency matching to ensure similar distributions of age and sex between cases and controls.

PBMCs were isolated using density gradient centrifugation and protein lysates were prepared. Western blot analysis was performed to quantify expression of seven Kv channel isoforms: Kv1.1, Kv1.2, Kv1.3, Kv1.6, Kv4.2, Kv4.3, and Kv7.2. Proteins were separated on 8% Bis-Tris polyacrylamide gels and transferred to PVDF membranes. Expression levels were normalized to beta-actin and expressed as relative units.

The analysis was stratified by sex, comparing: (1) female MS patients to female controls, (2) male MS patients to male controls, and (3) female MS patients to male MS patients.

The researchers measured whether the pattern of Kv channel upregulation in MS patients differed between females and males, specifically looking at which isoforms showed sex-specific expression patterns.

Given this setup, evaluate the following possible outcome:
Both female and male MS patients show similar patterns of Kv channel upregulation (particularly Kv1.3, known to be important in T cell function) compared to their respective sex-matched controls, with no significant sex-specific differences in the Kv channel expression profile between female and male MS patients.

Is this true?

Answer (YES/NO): NO